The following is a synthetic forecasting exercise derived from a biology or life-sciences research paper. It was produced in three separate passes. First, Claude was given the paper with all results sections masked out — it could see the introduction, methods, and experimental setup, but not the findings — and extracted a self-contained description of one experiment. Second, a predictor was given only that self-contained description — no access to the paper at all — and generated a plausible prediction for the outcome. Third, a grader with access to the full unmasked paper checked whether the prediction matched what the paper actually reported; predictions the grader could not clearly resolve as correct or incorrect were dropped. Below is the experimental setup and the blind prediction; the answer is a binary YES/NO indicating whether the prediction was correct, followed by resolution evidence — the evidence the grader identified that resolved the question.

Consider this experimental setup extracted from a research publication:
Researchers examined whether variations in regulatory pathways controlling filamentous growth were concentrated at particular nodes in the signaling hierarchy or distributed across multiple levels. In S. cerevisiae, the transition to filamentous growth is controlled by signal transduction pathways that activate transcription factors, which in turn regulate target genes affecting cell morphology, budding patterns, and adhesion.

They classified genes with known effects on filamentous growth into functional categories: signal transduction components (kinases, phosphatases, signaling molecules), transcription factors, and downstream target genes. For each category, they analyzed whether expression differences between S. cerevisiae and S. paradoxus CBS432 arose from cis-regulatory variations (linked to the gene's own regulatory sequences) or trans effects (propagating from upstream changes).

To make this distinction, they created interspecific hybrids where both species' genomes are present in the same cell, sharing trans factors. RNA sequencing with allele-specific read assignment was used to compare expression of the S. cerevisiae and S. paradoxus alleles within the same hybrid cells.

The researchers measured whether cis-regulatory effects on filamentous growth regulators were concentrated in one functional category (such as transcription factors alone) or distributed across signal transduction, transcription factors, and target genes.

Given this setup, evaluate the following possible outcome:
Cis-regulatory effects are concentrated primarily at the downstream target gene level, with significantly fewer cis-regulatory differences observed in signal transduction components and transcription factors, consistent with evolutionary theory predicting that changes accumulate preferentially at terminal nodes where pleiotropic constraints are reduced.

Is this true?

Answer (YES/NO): NO